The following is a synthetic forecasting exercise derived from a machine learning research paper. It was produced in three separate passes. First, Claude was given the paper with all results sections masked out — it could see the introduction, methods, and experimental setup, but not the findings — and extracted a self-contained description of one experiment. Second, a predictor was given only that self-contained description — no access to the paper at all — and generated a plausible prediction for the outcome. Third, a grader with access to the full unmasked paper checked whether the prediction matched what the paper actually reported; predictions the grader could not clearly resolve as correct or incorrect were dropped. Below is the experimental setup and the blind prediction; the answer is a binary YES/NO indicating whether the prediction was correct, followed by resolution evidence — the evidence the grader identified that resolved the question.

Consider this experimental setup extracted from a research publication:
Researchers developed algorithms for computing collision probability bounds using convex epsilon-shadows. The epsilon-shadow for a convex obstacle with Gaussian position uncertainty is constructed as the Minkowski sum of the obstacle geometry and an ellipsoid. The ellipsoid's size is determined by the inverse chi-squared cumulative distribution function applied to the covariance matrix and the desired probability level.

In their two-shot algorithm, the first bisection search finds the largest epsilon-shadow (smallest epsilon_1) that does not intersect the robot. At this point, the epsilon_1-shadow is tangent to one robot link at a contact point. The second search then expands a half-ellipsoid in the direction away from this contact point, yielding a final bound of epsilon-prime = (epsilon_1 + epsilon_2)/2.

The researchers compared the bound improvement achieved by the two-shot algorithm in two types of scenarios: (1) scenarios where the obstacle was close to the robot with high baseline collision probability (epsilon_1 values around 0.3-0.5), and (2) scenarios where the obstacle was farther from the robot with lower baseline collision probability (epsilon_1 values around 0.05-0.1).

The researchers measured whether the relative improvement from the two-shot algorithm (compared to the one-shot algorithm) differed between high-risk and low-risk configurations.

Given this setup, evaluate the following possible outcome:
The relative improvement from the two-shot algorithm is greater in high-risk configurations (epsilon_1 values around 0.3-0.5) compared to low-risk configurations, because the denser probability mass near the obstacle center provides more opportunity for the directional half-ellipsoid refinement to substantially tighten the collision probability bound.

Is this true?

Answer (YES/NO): NO